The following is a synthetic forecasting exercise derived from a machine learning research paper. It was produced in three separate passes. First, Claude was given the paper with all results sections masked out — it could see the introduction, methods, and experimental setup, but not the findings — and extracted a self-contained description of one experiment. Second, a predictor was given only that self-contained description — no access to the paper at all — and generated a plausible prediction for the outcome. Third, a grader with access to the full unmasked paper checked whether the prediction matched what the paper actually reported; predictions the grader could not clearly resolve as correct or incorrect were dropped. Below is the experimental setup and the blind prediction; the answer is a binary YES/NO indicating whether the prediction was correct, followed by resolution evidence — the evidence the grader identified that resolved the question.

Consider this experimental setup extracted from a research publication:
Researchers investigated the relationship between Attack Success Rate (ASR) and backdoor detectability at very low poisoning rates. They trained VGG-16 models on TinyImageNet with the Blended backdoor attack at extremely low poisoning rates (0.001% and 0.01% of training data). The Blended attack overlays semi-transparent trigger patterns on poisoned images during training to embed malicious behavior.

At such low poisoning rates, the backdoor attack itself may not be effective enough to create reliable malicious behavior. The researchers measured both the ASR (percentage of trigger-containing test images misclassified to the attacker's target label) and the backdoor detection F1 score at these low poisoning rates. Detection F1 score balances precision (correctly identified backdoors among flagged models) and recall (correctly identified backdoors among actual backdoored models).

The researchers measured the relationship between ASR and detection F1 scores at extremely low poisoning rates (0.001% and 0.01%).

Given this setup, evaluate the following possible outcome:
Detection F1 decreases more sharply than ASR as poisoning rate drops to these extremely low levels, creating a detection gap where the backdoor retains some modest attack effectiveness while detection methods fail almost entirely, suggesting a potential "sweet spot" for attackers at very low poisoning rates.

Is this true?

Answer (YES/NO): NO